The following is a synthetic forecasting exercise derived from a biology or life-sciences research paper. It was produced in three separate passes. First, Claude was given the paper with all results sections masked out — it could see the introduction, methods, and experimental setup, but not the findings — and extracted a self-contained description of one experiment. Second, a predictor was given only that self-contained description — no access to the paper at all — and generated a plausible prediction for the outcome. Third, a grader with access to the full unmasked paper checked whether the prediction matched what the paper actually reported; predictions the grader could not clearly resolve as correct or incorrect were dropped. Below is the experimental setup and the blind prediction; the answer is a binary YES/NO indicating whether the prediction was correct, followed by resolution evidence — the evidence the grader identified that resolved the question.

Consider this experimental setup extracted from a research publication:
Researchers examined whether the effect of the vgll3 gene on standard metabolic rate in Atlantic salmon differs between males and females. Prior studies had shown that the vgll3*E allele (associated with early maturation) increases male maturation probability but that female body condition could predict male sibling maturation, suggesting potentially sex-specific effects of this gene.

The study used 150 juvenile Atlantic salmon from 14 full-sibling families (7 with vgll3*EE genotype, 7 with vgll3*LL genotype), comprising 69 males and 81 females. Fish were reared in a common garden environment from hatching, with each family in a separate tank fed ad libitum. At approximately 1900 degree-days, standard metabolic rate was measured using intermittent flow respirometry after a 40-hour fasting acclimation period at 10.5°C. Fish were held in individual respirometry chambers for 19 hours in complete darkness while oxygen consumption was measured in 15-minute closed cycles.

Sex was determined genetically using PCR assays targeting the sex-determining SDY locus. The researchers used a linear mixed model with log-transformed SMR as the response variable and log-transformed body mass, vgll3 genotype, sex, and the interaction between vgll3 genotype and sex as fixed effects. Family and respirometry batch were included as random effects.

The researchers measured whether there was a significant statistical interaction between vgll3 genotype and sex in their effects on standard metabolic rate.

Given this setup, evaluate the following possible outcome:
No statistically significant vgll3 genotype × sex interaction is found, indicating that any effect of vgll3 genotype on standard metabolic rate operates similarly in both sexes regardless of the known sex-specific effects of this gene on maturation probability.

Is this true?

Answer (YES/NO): YES